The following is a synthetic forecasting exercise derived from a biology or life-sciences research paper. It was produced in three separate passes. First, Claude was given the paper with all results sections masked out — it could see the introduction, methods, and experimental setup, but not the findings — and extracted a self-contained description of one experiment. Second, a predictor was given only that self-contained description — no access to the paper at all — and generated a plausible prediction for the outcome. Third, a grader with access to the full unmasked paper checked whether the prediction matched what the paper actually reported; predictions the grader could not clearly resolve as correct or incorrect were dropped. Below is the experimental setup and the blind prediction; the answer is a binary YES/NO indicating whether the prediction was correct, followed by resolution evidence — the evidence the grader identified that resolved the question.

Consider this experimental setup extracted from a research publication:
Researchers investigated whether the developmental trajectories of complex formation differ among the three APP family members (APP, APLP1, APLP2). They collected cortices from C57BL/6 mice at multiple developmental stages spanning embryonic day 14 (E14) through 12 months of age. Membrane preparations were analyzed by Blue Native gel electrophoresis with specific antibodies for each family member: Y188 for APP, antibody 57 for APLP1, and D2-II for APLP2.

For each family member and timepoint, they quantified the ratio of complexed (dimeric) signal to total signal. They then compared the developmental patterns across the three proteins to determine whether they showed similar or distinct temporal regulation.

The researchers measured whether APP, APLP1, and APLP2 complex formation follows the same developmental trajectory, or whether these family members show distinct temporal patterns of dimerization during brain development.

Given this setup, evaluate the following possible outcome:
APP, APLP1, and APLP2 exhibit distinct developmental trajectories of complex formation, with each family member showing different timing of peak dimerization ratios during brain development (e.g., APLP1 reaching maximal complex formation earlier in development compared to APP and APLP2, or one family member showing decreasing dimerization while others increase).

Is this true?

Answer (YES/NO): YES